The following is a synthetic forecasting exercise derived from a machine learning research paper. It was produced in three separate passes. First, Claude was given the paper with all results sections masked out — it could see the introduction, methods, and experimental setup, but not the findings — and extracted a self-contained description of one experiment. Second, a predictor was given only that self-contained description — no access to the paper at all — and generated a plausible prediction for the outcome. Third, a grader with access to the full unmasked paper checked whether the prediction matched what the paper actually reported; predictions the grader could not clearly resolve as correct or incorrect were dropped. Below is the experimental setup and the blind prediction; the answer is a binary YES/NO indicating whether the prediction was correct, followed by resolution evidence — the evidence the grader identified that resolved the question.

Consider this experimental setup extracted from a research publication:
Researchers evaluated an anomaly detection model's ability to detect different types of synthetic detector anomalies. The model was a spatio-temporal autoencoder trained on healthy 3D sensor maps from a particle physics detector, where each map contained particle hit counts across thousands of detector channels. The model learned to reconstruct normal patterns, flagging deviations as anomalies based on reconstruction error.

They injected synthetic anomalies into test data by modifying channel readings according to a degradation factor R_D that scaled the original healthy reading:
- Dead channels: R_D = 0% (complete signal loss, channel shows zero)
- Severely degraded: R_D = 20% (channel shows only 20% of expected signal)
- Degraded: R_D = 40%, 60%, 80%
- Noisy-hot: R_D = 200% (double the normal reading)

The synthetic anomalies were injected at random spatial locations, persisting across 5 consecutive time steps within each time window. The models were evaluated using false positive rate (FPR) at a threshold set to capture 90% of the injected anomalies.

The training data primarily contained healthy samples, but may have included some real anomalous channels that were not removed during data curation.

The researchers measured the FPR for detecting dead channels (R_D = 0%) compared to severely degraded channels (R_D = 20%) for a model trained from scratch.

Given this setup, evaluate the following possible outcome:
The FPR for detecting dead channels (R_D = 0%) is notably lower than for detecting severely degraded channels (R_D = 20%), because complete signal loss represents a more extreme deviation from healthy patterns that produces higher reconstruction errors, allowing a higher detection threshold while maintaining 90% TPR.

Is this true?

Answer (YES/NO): NO